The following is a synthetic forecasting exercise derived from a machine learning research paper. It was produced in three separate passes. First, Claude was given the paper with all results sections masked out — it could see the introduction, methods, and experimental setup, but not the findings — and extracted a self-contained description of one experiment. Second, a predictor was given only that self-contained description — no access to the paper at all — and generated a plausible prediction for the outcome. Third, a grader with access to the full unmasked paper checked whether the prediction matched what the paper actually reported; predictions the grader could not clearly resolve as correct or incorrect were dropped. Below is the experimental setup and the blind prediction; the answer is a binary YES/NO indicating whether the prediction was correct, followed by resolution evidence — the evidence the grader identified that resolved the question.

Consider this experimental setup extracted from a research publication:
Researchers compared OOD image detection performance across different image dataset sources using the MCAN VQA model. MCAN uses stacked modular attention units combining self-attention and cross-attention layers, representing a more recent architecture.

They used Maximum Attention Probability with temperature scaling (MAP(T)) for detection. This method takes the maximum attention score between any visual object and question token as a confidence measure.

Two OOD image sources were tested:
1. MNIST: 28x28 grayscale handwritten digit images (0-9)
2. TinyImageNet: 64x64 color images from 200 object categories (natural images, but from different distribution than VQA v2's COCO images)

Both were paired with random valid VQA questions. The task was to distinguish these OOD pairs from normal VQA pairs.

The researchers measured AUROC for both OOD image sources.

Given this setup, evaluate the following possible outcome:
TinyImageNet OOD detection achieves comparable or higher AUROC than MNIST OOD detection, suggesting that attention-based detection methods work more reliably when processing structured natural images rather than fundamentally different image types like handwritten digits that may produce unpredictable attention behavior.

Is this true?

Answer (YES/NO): YES